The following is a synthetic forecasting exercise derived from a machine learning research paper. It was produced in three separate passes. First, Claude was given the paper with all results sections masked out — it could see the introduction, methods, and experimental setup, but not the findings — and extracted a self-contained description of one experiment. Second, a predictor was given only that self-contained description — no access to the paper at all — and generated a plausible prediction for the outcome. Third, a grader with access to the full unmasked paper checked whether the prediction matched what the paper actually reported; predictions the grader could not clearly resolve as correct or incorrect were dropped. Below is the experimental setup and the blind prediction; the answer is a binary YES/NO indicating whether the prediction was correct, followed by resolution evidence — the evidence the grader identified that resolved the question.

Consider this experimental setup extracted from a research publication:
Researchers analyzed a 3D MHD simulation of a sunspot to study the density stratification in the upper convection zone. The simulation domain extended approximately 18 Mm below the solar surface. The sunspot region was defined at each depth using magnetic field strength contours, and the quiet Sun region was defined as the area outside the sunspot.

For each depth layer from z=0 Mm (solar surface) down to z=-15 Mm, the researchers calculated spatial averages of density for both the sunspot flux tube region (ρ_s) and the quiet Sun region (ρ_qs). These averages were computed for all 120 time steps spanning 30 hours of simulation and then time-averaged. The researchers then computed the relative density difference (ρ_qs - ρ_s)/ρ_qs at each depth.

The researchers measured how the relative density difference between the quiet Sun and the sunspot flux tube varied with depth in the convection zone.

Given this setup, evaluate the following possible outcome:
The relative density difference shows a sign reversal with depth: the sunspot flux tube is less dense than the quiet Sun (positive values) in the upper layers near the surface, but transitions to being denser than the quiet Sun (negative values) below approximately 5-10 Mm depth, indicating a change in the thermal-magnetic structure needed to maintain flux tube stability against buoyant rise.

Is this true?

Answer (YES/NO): NO